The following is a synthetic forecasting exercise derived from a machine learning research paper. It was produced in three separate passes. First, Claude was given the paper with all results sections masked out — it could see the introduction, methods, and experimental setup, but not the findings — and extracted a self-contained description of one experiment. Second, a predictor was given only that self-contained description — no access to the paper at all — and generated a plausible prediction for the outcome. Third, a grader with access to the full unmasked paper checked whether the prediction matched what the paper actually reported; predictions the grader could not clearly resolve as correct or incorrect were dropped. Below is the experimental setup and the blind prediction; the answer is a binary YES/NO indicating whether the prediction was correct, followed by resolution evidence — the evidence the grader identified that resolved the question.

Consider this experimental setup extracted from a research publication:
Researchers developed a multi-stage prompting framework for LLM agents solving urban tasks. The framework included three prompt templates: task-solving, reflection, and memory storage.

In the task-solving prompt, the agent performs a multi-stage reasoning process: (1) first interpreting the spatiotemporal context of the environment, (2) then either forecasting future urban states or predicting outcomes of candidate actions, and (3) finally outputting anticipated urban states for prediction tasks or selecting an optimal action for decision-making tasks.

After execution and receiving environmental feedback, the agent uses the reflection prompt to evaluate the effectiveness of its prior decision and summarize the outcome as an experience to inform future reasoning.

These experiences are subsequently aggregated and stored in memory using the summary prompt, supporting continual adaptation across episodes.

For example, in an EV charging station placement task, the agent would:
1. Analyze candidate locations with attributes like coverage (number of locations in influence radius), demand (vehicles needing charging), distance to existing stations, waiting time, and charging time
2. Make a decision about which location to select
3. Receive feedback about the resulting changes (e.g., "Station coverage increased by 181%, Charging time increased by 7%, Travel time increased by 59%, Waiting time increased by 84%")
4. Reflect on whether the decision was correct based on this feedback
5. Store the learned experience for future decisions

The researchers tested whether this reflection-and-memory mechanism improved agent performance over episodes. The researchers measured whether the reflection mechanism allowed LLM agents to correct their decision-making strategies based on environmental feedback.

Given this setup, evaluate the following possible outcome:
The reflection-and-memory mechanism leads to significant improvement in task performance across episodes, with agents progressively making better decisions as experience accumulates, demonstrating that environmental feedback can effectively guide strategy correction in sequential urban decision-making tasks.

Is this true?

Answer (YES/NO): NO